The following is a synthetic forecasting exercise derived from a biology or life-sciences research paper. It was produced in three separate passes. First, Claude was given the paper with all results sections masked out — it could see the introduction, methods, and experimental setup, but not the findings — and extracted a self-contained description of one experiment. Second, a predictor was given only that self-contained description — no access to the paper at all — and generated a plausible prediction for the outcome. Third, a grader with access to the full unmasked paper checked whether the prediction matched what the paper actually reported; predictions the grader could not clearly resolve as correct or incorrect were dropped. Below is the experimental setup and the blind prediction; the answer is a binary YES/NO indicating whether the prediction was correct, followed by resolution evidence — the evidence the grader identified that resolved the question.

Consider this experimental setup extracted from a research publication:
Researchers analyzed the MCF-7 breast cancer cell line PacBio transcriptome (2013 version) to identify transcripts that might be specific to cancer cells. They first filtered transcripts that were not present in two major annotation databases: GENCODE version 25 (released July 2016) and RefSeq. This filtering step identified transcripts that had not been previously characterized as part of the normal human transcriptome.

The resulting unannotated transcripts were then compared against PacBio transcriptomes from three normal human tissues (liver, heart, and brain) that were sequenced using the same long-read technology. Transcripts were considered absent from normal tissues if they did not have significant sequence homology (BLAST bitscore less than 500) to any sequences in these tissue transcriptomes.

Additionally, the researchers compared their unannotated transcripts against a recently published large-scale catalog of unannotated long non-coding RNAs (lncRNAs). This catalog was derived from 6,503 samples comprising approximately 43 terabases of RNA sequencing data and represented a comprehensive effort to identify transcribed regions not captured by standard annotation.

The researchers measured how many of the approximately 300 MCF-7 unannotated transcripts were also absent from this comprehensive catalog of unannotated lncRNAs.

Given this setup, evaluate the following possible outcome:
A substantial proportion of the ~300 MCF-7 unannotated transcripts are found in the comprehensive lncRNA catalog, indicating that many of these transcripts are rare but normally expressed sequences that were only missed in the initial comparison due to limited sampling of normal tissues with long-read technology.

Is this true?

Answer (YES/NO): NO